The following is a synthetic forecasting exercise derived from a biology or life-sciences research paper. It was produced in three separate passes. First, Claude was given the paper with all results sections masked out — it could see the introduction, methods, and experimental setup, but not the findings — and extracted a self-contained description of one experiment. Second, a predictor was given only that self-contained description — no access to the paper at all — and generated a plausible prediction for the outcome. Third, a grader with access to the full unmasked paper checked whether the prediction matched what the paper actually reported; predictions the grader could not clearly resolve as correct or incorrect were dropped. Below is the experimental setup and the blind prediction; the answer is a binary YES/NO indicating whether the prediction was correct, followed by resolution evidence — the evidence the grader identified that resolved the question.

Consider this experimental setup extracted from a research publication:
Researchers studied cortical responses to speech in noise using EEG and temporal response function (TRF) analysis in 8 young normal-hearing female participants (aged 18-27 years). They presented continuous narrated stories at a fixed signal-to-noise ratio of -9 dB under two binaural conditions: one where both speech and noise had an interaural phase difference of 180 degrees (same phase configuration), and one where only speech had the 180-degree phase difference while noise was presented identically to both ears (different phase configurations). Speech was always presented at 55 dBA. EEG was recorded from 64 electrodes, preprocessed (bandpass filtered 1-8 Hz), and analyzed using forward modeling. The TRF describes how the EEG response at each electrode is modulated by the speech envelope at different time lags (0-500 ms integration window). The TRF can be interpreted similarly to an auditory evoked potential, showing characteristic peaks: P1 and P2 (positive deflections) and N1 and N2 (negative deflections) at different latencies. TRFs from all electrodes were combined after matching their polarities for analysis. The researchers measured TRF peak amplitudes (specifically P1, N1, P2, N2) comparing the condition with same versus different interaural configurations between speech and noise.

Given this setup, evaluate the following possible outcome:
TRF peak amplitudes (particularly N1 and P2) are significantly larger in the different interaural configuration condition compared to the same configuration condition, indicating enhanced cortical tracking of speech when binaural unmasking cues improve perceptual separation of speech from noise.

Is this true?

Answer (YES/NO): NO